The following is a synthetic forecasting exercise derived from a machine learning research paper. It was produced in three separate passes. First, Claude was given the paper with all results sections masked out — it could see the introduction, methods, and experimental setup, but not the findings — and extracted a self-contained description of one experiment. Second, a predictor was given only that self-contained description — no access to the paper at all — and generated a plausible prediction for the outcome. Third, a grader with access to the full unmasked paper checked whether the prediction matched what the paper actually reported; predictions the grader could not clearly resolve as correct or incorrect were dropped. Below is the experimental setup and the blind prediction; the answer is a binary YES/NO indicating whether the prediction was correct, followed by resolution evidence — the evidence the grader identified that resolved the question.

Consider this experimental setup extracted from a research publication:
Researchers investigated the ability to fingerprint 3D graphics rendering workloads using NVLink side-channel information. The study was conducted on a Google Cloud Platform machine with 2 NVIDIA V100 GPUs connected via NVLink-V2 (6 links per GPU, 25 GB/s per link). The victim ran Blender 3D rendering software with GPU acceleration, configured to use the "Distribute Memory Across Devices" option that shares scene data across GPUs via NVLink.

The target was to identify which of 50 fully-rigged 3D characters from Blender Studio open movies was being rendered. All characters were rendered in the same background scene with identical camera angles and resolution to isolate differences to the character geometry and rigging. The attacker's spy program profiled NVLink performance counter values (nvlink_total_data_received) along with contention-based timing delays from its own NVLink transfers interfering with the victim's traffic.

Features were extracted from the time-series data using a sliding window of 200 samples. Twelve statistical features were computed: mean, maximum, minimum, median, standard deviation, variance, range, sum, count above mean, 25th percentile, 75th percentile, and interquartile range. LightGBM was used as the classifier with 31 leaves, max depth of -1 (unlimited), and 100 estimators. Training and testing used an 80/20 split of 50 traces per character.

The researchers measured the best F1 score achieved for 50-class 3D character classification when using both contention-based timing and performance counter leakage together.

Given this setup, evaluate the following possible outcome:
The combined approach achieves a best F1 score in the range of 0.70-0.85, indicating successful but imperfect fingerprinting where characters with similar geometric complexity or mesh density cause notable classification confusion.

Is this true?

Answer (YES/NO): NO